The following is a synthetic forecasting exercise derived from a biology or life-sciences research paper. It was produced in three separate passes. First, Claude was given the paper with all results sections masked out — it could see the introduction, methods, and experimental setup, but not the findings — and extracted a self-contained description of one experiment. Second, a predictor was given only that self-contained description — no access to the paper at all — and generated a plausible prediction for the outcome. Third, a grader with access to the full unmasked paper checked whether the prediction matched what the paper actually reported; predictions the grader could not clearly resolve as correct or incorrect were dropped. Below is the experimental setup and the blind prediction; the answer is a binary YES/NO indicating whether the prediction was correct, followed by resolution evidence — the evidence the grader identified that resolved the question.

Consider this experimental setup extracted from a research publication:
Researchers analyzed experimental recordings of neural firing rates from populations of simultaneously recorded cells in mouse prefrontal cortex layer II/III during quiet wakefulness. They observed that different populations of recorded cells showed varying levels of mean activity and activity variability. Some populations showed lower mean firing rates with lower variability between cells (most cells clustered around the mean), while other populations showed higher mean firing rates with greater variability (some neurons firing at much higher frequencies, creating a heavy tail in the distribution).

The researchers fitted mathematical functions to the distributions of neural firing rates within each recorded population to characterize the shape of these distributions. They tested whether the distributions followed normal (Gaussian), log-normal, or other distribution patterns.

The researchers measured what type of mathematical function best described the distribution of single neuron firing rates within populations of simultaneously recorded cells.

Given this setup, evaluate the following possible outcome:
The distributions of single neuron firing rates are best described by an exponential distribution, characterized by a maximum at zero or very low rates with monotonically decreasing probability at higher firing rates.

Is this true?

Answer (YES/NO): NO